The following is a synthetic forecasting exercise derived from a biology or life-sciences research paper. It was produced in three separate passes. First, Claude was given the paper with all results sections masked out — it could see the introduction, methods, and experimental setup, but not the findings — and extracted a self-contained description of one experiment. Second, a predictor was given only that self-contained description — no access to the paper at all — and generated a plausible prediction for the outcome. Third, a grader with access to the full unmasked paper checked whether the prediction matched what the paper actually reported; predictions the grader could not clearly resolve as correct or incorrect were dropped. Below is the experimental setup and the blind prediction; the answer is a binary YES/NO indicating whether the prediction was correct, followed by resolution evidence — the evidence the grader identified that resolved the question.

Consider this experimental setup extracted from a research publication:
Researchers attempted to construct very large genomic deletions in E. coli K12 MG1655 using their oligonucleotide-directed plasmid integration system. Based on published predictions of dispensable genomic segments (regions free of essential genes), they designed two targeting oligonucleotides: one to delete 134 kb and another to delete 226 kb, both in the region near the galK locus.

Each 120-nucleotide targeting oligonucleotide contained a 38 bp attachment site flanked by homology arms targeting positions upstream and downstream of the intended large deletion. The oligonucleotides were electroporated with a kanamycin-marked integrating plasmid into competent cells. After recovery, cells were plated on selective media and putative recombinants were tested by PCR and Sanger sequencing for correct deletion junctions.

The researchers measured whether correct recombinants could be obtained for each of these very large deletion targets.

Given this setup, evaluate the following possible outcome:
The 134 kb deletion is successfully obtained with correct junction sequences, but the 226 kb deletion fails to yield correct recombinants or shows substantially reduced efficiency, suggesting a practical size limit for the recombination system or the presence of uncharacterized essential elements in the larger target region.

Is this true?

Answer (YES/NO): YES